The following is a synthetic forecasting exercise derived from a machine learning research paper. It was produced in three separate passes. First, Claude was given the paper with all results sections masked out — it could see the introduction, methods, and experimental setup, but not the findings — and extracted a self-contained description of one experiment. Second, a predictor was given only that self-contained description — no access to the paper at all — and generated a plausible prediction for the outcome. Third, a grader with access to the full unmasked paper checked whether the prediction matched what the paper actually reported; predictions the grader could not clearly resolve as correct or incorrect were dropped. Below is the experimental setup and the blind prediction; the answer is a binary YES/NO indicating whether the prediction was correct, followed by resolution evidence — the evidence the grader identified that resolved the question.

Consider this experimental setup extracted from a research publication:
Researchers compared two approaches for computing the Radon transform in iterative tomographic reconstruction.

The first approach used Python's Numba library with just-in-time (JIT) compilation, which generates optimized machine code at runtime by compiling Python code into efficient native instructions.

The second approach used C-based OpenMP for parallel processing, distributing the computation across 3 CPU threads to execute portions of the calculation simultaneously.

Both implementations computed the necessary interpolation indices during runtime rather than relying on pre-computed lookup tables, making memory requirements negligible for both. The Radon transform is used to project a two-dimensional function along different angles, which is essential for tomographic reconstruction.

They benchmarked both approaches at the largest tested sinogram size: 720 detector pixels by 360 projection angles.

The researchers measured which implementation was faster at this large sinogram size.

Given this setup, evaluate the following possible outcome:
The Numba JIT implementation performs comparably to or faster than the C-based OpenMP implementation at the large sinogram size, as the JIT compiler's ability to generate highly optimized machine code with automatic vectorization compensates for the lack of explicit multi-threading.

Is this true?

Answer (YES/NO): NO